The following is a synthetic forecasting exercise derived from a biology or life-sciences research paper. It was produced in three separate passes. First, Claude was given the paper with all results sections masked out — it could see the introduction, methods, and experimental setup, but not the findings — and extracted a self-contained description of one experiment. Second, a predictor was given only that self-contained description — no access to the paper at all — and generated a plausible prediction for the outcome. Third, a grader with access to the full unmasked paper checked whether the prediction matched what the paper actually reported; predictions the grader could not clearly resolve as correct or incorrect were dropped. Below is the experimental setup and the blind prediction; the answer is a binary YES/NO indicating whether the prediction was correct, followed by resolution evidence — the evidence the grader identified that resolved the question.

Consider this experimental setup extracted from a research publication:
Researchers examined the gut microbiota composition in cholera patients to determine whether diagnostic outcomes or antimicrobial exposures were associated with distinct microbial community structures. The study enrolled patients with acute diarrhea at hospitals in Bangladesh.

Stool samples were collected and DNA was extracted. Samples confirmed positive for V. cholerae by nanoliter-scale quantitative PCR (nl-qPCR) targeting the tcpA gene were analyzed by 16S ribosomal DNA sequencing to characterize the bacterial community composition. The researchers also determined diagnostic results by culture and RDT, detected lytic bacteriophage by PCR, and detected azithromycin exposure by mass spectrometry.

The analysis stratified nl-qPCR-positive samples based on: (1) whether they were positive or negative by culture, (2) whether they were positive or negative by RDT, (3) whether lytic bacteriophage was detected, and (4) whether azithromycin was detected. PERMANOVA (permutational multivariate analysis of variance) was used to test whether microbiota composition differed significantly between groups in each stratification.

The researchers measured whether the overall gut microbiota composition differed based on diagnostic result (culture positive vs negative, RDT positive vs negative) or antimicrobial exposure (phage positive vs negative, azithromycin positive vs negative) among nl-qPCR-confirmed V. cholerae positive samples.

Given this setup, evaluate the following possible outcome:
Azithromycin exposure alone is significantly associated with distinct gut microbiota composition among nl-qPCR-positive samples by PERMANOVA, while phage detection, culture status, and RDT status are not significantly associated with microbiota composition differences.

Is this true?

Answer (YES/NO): NO